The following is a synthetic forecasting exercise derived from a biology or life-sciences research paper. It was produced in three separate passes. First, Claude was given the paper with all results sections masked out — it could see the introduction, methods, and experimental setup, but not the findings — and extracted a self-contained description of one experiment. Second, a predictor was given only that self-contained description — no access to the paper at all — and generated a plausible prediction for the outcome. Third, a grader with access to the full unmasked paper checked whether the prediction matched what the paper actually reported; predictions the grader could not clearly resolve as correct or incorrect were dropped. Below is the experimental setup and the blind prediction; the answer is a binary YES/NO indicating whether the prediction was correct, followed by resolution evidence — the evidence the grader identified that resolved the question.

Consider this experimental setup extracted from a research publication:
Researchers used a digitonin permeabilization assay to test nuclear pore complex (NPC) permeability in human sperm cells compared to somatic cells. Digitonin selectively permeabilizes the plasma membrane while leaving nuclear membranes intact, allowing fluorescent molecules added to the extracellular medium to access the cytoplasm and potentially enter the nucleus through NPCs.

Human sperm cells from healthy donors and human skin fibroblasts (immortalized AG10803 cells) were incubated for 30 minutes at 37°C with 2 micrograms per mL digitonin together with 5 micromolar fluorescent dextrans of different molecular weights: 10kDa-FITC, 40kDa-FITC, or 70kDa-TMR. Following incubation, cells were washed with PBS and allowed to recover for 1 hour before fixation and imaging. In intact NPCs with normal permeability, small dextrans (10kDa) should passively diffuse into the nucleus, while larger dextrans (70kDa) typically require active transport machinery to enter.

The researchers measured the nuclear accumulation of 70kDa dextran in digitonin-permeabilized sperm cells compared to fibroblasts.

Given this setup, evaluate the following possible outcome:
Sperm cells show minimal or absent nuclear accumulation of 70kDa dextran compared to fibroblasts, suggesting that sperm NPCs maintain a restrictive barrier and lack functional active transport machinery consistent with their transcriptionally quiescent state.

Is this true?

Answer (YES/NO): NO